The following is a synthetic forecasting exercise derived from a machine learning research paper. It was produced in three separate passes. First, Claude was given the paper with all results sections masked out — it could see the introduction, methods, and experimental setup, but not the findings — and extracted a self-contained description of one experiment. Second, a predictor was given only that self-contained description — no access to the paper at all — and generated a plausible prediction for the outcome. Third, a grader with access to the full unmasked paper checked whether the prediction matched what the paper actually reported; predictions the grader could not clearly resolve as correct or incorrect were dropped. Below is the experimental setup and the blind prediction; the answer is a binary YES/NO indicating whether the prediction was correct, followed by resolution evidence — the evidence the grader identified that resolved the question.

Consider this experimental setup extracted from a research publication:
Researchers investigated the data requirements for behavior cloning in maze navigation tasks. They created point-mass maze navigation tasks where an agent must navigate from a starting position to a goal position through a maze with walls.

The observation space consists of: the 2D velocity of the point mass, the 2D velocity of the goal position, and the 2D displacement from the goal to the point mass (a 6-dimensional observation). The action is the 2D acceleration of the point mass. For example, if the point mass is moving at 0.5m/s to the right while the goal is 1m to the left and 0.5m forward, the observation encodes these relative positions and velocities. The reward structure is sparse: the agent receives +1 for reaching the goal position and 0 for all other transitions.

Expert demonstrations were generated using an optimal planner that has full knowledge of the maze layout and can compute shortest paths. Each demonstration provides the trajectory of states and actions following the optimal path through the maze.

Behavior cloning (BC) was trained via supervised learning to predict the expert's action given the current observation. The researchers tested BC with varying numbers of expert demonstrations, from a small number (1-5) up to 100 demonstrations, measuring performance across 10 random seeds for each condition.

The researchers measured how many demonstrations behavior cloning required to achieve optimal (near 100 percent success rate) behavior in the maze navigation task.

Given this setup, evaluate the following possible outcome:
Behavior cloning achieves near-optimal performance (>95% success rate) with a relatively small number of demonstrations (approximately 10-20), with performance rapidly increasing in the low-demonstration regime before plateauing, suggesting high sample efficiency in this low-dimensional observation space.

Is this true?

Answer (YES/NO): NO